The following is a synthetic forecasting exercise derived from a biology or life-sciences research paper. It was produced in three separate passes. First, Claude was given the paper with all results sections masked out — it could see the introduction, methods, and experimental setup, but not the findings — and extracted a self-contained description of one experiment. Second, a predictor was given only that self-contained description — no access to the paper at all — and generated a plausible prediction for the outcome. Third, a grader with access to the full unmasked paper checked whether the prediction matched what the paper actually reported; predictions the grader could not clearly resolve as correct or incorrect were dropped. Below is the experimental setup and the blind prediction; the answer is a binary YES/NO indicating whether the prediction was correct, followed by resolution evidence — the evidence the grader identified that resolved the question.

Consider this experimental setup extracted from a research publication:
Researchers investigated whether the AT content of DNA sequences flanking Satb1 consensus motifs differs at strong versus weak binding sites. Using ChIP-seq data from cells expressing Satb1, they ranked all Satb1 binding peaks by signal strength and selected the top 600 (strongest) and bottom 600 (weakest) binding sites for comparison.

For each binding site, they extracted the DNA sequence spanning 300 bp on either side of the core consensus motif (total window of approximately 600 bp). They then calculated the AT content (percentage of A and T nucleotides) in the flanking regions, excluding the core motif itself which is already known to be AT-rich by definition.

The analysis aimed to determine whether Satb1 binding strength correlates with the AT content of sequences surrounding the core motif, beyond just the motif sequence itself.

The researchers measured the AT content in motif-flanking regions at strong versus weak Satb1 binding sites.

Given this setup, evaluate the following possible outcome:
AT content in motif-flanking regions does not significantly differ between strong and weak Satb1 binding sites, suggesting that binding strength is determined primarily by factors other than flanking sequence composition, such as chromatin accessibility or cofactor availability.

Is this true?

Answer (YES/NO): NO